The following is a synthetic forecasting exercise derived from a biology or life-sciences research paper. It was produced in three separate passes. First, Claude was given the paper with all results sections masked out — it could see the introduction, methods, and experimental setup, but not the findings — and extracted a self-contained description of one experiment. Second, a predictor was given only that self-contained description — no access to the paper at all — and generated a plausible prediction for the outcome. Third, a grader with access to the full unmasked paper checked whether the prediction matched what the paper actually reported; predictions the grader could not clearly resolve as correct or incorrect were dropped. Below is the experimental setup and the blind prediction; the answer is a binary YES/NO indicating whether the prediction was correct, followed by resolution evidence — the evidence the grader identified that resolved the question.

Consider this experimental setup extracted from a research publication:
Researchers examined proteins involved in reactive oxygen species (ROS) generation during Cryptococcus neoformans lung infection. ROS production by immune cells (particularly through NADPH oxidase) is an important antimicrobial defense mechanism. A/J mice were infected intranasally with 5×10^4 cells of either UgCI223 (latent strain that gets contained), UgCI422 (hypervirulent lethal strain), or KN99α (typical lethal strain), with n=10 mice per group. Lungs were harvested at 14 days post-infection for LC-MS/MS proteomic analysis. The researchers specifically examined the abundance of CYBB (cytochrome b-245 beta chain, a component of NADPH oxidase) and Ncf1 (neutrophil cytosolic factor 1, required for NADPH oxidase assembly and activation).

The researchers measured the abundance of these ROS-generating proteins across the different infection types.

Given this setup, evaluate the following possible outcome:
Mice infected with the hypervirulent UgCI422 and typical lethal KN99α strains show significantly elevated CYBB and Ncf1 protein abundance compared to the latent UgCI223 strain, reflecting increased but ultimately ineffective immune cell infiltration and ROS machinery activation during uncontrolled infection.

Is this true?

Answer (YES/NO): YES